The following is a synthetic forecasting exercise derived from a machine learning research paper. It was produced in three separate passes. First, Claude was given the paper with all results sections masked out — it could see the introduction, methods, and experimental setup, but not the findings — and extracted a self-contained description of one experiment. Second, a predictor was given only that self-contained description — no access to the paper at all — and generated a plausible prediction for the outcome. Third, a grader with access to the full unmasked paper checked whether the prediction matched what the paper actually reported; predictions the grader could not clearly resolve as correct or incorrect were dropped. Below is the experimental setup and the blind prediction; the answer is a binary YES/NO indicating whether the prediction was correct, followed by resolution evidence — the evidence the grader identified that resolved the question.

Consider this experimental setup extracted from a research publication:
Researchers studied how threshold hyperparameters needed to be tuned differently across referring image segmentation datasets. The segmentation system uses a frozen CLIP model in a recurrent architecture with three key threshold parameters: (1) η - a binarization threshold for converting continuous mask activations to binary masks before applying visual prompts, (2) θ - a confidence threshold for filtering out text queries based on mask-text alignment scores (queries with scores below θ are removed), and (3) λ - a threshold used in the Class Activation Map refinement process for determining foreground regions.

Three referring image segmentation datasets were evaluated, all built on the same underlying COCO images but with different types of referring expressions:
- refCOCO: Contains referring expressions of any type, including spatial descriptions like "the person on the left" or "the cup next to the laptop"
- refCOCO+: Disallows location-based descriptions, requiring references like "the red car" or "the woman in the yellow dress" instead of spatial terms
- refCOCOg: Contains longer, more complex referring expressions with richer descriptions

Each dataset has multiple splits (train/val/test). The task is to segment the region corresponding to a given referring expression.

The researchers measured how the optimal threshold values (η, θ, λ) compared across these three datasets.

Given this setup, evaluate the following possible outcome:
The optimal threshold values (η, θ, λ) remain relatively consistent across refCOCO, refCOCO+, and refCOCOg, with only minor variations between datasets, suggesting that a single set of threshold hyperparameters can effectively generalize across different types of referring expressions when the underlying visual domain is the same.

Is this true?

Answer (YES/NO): NO